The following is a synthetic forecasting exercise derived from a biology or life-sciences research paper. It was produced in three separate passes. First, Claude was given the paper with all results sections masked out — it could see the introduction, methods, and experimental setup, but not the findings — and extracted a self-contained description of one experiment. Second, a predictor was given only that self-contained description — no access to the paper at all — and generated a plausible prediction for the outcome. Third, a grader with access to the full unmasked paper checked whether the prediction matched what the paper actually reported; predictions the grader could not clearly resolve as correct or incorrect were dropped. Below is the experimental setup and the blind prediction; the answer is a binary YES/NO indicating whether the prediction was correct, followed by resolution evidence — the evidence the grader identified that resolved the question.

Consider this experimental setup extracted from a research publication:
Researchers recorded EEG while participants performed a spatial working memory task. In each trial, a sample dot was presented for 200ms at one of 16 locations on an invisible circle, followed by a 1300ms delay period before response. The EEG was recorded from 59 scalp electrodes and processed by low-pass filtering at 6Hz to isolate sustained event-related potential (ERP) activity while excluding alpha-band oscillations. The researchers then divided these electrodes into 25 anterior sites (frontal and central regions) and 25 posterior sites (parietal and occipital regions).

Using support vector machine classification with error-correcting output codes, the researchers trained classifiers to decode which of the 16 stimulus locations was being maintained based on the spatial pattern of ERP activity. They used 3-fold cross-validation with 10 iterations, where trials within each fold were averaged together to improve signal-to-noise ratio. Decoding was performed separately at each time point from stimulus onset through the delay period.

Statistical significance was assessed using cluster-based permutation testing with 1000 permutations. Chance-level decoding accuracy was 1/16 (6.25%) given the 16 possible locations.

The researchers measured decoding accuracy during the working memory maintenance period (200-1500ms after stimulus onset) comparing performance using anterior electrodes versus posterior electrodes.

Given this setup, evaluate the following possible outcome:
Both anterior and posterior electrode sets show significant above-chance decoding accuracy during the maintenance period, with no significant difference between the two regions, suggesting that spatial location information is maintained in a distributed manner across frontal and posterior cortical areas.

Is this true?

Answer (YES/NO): NO